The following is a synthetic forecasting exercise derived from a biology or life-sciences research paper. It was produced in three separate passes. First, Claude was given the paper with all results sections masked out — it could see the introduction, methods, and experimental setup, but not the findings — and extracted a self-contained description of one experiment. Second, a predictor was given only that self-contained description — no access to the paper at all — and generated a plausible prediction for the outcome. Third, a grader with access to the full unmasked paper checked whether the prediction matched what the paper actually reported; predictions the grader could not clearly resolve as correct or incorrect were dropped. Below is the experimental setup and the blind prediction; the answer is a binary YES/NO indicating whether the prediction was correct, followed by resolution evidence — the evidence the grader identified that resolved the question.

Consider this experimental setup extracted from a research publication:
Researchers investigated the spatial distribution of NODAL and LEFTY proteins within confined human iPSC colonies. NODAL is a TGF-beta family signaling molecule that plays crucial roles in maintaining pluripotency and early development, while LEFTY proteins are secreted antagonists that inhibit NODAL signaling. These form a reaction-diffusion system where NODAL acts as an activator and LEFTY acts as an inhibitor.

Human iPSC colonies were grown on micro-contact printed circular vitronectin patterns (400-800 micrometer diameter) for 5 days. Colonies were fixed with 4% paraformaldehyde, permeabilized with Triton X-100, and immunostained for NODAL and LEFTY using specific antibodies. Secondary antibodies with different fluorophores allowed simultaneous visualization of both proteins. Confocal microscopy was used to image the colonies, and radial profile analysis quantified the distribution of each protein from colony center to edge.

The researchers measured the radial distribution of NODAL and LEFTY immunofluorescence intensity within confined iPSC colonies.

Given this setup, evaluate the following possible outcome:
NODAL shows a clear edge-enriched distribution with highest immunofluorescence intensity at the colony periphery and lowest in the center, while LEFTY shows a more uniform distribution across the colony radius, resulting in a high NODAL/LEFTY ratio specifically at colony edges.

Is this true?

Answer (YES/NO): NO